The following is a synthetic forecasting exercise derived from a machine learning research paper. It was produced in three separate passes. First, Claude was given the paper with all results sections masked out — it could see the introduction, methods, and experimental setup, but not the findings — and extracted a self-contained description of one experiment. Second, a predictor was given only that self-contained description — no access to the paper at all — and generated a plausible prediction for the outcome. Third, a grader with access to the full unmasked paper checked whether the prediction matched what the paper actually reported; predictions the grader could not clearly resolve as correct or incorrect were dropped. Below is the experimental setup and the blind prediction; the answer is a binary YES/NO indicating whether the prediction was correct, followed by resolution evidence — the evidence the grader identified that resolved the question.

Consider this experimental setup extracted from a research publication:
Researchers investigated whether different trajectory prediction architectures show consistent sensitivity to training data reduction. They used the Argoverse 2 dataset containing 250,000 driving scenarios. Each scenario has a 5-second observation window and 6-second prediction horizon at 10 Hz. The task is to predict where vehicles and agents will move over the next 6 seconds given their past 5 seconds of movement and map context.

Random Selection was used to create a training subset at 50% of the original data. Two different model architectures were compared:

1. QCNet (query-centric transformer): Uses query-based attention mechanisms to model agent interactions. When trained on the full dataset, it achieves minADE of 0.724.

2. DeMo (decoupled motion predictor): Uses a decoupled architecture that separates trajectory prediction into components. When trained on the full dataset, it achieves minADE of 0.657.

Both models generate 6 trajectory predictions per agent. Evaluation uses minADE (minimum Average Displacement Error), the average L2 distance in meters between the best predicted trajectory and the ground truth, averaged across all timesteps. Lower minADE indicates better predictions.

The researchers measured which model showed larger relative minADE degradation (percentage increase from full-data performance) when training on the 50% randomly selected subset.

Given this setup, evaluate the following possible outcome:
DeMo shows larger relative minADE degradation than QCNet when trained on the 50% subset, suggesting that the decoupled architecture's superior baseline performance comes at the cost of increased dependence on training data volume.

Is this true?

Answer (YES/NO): YES